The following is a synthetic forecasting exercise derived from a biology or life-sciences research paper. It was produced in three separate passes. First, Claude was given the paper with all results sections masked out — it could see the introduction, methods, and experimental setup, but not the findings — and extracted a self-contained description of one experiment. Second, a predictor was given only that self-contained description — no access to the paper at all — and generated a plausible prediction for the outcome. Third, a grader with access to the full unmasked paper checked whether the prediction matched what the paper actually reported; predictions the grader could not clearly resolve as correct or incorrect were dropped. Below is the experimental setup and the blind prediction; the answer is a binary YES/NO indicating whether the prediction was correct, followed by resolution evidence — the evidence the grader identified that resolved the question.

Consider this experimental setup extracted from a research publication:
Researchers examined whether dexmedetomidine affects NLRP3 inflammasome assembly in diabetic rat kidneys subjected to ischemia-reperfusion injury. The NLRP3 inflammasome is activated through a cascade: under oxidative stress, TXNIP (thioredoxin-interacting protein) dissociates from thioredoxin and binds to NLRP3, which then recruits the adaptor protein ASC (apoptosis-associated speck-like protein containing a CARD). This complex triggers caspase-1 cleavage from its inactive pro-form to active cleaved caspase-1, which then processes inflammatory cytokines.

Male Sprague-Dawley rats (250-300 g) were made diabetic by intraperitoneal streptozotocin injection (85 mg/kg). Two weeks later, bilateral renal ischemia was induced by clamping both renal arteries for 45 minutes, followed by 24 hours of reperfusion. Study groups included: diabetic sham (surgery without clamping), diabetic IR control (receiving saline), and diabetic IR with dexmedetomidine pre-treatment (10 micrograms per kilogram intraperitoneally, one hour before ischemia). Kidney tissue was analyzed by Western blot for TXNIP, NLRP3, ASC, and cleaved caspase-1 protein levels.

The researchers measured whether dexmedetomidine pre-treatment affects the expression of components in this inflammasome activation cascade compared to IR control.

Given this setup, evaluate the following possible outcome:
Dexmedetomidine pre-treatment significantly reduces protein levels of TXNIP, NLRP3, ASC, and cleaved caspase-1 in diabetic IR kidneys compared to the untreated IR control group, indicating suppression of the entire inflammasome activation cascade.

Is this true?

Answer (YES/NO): NO